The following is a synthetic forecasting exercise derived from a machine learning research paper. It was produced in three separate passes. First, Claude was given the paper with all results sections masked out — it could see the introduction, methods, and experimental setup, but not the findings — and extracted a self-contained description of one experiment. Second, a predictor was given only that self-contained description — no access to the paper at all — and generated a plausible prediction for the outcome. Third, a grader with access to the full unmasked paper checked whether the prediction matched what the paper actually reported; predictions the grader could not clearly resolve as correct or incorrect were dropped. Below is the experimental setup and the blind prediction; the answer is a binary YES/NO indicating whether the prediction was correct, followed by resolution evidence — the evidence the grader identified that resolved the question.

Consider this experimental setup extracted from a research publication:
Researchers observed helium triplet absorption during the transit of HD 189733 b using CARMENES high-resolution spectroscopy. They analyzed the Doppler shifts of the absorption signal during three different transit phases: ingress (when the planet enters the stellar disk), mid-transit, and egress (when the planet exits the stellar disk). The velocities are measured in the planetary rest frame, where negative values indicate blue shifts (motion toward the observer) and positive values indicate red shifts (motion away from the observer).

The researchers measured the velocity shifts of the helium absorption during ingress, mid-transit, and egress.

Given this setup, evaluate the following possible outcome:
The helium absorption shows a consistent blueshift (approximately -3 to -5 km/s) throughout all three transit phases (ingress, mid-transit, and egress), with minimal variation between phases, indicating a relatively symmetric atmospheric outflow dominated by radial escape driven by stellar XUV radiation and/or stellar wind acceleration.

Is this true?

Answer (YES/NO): NO